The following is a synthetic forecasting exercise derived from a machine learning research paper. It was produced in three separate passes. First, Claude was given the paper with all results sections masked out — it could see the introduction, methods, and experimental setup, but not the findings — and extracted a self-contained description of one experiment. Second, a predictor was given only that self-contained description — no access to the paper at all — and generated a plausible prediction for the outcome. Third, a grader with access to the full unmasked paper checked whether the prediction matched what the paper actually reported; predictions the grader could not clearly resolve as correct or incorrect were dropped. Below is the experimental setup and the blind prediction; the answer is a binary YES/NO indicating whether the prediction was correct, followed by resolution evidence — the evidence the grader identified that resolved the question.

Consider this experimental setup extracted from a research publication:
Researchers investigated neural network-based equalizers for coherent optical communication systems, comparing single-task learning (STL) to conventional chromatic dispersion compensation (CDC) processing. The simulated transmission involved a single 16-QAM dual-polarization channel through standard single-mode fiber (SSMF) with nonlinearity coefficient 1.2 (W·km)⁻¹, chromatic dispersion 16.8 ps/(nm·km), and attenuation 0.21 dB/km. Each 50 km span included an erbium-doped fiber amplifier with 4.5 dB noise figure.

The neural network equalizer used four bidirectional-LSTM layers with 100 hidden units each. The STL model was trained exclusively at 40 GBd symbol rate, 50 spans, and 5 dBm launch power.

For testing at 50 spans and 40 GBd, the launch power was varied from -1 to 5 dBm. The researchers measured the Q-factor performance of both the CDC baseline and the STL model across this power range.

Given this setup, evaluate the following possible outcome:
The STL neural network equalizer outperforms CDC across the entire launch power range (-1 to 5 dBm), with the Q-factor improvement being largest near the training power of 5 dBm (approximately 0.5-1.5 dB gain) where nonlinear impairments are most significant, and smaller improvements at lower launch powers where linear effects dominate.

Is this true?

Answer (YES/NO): NO